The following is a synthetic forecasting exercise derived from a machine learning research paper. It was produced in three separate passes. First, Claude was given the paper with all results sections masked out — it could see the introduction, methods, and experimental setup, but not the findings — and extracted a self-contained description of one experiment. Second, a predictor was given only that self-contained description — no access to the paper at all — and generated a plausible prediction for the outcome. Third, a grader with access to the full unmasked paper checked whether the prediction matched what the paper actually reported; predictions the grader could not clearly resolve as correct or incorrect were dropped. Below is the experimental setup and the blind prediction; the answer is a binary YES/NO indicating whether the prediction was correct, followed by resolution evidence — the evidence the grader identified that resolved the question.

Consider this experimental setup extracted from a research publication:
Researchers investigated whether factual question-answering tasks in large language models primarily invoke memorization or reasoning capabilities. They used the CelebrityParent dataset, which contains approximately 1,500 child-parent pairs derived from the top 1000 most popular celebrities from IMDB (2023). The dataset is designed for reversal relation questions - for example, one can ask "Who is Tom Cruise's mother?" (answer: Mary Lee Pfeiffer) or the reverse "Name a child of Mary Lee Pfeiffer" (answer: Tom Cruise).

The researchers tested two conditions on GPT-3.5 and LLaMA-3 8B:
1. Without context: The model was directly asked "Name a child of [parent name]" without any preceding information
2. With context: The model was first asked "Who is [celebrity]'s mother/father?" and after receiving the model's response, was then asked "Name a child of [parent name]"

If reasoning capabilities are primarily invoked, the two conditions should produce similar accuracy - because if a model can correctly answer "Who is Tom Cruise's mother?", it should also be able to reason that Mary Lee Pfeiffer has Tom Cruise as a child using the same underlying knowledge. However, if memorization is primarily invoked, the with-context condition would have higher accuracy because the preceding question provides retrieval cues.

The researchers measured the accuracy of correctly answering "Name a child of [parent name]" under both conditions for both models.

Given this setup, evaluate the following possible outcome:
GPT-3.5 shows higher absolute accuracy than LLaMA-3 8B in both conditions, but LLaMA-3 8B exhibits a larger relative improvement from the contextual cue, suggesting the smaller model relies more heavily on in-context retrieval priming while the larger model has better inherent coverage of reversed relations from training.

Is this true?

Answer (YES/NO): YES